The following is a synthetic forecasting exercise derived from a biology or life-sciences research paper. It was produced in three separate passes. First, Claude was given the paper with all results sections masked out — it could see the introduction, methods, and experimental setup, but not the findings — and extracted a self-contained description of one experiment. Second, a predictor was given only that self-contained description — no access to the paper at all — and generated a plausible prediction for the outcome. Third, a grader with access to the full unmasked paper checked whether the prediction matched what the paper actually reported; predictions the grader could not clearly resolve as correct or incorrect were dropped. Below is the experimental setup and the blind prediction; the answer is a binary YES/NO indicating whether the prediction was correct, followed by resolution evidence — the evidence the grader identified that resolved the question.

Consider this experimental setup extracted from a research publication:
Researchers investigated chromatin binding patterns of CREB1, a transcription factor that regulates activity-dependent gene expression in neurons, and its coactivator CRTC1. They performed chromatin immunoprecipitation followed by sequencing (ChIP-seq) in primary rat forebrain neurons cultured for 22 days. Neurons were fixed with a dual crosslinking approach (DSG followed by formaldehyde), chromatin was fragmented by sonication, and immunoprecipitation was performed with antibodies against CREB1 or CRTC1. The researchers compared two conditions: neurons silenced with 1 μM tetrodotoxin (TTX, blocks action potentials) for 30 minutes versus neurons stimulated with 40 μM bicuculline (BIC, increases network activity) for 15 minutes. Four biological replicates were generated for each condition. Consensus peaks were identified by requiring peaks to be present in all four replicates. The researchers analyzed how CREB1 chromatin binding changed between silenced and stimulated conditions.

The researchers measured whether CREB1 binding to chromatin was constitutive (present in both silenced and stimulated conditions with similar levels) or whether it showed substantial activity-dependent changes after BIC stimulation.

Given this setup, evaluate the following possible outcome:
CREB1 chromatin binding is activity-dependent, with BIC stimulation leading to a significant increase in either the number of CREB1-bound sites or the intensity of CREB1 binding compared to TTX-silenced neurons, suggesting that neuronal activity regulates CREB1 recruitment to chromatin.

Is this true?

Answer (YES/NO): NO